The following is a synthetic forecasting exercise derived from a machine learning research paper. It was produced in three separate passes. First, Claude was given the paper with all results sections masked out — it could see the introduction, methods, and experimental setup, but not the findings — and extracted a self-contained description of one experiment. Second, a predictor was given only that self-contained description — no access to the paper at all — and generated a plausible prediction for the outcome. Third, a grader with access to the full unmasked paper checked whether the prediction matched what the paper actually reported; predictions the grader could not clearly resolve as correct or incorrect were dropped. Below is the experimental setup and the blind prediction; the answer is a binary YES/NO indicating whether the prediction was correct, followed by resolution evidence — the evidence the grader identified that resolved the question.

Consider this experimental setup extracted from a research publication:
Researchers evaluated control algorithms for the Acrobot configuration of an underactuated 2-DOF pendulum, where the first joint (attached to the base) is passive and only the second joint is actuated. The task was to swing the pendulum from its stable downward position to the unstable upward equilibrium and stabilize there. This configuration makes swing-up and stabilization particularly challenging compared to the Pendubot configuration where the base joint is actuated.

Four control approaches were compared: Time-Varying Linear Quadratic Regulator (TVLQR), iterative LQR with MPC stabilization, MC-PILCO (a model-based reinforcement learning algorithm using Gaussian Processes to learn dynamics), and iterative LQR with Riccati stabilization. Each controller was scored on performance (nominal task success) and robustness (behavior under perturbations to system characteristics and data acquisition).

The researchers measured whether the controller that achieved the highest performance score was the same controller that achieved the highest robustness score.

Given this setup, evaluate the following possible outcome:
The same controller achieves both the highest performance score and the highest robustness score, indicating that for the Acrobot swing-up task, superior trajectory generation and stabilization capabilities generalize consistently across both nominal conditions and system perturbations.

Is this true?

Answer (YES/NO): YES